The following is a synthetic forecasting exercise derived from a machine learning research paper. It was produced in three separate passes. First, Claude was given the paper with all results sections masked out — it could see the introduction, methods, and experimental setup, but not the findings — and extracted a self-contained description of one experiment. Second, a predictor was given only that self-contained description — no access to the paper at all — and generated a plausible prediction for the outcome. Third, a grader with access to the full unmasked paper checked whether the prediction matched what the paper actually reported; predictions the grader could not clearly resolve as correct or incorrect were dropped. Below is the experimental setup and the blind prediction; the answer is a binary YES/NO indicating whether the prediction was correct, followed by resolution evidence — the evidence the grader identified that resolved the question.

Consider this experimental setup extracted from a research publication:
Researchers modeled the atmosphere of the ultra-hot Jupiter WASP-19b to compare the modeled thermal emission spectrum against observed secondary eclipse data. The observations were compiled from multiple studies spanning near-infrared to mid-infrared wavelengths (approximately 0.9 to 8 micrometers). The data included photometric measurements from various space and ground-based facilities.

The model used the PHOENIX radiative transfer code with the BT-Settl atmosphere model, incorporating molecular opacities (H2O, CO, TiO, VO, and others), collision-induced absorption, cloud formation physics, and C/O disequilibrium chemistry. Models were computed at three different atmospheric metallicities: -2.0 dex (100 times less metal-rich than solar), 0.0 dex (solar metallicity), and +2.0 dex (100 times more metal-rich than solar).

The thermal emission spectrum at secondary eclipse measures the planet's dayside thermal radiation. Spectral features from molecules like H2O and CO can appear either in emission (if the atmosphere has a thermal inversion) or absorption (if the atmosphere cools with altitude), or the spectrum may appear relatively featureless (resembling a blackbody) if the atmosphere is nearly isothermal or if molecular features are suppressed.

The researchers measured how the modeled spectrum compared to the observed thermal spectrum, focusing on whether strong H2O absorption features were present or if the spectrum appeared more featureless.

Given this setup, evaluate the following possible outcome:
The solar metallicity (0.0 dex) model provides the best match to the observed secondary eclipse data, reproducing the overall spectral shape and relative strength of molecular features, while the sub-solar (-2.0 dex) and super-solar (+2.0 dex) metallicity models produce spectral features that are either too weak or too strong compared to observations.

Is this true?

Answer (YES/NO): YES